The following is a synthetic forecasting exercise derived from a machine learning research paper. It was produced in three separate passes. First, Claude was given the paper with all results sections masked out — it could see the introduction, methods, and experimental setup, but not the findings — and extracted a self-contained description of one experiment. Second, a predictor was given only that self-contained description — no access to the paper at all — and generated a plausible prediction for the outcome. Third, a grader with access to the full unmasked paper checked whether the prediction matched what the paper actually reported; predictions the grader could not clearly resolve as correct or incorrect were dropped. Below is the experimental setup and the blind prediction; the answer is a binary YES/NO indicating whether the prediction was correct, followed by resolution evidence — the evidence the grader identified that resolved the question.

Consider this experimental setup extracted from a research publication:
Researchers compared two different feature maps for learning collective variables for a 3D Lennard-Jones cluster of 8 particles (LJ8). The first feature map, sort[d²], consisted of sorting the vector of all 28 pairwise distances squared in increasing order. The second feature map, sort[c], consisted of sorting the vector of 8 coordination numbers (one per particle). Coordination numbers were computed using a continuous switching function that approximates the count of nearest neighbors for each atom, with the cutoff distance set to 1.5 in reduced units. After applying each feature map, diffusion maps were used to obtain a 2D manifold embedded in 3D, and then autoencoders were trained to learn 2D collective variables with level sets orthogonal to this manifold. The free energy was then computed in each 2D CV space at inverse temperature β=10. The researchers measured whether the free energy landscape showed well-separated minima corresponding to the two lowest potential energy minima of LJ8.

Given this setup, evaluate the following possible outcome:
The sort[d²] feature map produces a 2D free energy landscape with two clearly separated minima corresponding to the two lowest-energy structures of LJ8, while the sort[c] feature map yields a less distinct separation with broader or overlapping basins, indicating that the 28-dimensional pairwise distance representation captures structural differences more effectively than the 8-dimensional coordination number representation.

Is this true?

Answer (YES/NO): NO